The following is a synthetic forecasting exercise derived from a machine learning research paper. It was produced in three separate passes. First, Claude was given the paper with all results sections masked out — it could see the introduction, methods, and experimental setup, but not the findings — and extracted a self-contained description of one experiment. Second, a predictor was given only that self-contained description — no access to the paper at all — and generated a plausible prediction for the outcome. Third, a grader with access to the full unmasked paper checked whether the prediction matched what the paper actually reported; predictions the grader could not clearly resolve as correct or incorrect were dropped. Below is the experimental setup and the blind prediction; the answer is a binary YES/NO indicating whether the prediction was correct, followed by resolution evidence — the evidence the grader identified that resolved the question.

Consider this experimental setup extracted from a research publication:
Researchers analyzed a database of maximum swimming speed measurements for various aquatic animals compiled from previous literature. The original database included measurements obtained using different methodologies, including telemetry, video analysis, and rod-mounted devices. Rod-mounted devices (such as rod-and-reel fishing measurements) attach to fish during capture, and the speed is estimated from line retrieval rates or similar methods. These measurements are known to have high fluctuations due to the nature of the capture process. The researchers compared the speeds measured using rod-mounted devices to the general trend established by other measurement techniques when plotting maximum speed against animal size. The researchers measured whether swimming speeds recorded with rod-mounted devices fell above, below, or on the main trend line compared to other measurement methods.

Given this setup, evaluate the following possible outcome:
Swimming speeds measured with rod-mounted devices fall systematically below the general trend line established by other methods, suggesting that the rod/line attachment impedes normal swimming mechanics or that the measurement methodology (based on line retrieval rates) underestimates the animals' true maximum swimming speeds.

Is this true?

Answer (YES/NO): NO